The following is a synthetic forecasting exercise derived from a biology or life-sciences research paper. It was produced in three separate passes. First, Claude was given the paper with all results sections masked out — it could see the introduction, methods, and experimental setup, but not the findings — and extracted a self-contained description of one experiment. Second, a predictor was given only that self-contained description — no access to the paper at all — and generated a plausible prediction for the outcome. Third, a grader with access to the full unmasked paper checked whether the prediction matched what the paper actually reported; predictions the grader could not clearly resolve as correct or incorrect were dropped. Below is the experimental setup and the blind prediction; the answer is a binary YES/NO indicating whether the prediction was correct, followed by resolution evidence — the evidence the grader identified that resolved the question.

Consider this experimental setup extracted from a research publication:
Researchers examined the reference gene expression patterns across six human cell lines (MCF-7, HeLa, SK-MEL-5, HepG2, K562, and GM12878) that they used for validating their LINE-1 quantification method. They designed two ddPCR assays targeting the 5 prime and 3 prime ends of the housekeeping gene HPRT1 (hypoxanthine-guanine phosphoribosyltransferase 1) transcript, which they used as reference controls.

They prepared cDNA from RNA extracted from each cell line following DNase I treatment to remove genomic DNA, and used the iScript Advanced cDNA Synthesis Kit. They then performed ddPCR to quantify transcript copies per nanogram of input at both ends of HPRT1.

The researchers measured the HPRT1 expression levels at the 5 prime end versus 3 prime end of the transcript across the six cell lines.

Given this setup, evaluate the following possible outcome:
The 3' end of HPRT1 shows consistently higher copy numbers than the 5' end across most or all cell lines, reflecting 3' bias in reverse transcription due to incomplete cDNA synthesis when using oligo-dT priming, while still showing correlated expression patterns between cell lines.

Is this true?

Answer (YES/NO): YES